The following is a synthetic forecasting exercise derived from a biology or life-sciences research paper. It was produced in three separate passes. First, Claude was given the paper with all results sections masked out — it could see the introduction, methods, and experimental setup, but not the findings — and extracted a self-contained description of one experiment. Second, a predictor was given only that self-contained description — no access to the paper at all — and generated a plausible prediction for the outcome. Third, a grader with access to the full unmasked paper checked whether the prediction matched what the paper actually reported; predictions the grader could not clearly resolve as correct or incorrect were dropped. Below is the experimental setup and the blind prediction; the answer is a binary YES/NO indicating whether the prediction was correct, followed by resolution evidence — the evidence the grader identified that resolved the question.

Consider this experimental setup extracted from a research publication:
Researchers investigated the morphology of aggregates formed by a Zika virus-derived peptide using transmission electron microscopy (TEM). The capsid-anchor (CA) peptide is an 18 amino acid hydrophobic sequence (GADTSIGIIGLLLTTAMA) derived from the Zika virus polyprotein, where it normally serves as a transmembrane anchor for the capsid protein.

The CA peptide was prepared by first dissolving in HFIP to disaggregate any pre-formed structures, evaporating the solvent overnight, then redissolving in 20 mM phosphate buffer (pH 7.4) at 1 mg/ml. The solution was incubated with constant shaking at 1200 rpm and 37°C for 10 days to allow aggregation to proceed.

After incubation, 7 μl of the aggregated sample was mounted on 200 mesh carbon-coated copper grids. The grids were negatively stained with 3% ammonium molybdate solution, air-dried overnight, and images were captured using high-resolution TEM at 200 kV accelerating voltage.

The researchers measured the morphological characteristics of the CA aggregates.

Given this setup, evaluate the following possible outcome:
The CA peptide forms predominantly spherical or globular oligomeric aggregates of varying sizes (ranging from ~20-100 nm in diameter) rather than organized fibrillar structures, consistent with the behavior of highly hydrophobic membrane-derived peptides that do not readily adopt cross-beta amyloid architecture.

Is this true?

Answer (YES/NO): NO